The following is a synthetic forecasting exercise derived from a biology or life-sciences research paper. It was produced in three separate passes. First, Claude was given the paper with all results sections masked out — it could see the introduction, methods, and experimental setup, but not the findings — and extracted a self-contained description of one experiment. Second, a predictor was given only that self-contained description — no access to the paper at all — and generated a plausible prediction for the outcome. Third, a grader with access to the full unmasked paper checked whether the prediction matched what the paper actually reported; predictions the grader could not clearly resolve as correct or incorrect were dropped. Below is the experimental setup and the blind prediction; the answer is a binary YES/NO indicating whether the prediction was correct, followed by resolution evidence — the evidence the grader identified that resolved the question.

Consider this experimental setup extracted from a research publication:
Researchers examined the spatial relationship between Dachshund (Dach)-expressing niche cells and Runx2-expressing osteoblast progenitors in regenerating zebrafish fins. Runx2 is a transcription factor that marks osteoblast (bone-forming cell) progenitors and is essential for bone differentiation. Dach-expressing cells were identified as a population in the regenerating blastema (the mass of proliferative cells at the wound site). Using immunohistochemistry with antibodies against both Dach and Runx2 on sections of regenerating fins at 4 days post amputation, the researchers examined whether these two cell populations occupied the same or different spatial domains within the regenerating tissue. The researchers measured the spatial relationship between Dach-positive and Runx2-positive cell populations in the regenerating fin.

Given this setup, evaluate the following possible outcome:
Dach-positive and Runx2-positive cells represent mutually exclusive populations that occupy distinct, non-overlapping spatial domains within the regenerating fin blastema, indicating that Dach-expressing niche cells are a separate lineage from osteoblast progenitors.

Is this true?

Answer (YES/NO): YES